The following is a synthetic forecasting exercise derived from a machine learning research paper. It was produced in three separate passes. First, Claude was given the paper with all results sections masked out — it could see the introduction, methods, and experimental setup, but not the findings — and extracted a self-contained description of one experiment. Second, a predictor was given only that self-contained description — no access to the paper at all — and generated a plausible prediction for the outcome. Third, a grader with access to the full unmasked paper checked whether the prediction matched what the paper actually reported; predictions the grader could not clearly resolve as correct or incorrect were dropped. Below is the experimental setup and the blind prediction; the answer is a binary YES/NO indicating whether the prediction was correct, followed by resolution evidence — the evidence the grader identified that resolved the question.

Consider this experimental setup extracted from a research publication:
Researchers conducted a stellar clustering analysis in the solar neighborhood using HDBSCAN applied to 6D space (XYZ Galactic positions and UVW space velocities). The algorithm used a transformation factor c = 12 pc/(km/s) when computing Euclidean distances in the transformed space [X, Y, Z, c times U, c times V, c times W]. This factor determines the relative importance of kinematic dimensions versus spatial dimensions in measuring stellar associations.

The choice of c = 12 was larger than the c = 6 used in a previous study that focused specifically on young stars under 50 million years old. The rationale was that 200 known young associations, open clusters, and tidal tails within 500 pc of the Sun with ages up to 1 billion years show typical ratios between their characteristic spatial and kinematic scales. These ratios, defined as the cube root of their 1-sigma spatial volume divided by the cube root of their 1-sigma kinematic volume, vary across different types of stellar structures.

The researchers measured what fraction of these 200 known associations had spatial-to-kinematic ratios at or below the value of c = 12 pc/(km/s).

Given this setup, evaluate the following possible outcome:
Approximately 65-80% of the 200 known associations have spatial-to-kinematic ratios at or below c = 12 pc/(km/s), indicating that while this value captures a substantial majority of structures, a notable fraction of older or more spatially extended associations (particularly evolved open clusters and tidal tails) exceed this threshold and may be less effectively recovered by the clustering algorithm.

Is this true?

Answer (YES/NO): NO